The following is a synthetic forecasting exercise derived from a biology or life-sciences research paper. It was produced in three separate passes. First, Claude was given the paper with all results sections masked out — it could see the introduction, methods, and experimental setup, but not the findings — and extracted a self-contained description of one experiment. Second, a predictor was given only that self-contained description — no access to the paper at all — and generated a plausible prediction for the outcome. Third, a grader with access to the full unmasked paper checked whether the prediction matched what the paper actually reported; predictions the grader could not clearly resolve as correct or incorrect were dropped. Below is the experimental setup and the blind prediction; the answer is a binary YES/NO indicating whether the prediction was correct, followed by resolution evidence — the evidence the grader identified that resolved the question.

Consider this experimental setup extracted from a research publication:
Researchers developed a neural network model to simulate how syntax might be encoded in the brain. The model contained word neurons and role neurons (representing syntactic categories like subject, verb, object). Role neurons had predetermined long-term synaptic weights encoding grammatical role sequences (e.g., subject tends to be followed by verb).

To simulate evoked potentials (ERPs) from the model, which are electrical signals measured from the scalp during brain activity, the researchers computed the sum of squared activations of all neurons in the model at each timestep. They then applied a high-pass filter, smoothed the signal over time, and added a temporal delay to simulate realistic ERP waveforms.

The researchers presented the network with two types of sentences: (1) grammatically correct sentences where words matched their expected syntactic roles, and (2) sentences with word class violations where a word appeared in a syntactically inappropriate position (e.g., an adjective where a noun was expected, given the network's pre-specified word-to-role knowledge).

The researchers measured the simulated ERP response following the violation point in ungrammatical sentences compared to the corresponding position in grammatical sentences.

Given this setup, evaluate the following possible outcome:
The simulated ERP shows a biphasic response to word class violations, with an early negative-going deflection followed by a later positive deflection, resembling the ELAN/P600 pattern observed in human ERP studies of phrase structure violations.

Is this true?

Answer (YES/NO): NO